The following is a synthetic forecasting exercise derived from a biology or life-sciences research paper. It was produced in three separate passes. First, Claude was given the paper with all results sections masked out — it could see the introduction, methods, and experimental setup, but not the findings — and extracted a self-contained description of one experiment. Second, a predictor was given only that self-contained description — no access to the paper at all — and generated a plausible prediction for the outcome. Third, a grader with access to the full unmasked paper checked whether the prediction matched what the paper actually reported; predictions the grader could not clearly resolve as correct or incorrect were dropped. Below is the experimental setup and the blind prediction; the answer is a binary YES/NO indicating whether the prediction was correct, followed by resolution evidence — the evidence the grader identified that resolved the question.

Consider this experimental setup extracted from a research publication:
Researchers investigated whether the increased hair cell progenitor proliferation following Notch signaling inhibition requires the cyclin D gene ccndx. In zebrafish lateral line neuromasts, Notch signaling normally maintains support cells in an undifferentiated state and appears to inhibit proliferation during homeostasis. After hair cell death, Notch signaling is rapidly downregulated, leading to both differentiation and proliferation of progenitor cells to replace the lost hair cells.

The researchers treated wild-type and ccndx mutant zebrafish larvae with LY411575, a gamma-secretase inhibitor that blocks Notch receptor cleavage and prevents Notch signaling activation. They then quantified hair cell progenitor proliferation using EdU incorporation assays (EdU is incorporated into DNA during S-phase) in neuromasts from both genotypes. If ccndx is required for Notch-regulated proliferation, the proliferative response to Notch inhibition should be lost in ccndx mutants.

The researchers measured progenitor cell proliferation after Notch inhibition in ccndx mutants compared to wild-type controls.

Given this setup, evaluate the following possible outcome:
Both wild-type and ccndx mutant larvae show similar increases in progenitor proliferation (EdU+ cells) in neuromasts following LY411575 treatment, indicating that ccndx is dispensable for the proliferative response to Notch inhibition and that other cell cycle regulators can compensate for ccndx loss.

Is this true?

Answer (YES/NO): NO